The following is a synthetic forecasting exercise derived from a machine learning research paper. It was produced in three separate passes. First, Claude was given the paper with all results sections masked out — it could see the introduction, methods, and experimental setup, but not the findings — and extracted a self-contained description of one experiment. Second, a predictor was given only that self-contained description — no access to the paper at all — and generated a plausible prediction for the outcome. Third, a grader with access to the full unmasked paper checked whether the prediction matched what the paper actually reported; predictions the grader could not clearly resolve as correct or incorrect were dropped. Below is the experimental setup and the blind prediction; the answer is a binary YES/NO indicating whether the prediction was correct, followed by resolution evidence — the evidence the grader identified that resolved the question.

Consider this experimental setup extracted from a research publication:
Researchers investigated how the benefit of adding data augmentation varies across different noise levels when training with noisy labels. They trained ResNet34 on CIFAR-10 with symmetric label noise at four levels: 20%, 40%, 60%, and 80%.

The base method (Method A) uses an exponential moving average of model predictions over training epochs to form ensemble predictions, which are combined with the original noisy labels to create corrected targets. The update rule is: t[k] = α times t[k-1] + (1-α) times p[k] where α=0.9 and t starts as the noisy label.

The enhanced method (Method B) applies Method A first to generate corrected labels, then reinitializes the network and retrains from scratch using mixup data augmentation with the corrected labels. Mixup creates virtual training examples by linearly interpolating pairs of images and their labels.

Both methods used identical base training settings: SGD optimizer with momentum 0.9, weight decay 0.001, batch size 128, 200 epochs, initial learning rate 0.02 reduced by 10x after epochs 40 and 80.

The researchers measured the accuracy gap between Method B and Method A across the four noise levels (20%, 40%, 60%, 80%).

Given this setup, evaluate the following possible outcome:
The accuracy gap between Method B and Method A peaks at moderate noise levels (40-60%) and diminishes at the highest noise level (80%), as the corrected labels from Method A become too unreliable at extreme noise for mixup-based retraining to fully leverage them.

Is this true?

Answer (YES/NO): NO